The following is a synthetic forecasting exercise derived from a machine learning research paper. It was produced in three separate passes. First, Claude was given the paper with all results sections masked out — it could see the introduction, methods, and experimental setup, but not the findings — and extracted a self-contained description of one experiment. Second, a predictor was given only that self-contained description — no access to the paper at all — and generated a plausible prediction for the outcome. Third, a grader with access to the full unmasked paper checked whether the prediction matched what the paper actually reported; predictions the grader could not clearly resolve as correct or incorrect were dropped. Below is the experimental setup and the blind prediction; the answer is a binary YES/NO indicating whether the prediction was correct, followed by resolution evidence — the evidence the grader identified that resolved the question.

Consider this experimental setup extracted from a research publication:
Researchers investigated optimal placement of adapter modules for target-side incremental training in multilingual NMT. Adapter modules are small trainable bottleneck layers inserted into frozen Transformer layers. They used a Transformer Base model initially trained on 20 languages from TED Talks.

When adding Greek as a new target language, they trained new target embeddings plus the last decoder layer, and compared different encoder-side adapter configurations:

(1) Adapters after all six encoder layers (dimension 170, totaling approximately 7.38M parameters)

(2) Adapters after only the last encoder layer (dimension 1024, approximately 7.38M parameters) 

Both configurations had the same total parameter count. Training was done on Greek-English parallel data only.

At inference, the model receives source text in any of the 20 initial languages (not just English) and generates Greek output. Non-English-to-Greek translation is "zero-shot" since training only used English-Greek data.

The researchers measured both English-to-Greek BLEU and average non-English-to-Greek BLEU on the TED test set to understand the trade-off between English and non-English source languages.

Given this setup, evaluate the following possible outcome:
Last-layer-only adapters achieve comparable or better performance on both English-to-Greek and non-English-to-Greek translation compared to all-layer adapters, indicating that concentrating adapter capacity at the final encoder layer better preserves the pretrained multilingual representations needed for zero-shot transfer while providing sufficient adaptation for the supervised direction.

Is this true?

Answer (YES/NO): YES